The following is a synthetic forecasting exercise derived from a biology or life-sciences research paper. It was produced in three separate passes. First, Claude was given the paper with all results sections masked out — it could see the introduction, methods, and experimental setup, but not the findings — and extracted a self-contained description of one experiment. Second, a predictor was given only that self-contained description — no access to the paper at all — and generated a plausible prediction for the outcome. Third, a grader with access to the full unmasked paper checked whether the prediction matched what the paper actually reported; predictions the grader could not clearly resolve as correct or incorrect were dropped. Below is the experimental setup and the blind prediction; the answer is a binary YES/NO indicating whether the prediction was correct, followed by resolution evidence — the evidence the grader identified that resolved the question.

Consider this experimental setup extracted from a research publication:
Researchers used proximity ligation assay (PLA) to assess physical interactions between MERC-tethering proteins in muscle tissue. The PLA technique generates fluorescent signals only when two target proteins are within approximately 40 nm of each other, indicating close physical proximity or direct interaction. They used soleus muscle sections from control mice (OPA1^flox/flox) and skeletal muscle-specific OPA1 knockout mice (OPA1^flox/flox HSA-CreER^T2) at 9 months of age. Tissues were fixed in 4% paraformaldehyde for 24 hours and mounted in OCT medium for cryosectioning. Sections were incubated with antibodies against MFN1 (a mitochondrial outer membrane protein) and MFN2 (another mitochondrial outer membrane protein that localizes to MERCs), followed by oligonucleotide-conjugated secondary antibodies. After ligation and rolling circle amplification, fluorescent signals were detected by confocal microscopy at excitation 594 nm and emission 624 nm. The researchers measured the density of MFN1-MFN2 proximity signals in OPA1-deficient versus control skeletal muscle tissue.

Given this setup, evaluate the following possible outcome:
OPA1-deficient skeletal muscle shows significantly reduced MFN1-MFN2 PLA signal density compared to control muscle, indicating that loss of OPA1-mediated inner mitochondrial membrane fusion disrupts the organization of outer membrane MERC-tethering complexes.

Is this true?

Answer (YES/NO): NO